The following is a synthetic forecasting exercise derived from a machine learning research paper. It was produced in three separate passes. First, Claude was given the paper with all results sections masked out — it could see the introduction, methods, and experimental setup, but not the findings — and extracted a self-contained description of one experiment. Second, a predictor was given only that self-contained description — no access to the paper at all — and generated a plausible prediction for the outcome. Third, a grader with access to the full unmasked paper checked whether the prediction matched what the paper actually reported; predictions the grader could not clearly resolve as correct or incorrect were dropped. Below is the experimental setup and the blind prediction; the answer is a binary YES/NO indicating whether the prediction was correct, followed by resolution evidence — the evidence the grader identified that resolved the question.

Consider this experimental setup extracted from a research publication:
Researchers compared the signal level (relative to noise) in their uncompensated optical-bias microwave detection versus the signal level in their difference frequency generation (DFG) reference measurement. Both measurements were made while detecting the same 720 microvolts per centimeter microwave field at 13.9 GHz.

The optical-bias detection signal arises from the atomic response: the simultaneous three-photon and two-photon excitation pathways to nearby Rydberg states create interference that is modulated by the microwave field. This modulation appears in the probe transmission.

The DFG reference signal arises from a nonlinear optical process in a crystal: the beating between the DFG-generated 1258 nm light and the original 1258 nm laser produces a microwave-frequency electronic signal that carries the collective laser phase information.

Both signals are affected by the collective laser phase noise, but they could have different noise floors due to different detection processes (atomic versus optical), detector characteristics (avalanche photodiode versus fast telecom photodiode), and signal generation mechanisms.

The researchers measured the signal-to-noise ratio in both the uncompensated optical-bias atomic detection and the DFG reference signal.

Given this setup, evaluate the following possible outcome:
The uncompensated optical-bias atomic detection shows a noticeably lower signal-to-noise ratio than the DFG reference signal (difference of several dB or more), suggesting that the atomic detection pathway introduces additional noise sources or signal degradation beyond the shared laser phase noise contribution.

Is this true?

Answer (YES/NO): YES